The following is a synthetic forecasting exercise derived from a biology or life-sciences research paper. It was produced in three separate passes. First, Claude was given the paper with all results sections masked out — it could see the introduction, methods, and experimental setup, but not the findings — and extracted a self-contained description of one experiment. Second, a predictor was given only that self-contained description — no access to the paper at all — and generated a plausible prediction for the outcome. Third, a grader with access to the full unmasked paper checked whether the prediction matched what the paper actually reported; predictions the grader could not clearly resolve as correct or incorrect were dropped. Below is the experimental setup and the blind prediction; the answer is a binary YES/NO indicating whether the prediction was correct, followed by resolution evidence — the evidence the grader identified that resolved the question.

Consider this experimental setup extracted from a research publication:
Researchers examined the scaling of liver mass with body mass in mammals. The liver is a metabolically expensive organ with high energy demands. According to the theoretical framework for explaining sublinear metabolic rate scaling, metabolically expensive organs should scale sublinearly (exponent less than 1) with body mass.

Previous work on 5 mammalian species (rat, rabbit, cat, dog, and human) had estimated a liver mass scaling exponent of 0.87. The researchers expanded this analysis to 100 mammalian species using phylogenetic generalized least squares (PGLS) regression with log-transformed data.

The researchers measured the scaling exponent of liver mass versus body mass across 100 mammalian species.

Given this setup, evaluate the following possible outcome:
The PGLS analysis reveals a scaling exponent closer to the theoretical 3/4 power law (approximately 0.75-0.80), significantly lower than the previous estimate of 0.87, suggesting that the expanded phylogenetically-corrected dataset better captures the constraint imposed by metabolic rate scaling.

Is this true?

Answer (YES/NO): NO